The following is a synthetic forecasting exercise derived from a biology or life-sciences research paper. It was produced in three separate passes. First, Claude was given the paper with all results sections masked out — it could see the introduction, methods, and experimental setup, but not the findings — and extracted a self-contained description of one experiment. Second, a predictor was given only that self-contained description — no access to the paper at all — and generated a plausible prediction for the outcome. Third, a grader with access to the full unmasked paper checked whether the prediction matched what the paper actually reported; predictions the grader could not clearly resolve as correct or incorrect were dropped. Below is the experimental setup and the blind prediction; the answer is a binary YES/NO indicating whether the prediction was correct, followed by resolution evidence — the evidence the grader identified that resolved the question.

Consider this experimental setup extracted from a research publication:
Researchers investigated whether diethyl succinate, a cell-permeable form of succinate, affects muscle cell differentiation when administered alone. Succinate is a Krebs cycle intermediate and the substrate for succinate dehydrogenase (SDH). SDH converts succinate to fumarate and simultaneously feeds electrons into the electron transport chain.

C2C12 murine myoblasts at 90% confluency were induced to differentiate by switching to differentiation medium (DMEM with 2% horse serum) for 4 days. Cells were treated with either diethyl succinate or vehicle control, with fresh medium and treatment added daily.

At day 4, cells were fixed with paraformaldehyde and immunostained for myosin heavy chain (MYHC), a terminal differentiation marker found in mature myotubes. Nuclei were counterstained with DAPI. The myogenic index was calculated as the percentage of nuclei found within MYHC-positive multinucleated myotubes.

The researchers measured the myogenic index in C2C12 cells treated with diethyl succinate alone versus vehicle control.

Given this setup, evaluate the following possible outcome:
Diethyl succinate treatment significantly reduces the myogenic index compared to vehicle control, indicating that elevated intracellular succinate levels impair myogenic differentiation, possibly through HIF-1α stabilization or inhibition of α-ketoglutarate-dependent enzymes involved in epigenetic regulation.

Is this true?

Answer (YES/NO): YES